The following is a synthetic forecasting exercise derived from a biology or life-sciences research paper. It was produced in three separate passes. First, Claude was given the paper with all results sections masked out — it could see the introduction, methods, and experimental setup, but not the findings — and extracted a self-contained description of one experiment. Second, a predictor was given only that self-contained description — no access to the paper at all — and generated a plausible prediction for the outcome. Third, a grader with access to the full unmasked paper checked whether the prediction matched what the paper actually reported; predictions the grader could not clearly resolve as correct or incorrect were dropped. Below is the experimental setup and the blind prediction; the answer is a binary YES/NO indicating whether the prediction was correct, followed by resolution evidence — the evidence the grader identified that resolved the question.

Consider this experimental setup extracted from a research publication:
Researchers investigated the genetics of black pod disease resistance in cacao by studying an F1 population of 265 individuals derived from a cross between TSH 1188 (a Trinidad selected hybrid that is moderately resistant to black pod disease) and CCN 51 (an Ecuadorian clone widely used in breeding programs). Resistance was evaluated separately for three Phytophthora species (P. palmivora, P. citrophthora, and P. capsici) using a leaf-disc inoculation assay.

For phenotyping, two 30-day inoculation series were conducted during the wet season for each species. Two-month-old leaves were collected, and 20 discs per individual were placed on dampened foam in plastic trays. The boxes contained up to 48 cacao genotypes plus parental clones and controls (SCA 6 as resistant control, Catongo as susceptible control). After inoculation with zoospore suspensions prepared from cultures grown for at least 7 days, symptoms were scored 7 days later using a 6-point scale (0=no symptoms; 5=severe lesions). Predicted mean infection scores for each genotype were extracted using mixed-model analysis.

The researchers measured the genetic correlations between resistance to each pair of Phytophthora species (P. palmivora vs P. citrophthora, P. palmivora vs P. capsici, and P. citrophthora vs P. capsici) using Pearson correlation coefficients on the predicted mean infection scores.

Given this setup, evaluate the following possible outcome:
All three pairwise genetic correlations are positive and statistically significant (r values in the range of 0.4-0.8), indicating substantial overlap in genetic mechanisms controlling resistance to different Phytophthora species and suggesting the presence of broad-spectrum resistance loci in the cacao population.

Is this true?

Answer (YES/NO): NO